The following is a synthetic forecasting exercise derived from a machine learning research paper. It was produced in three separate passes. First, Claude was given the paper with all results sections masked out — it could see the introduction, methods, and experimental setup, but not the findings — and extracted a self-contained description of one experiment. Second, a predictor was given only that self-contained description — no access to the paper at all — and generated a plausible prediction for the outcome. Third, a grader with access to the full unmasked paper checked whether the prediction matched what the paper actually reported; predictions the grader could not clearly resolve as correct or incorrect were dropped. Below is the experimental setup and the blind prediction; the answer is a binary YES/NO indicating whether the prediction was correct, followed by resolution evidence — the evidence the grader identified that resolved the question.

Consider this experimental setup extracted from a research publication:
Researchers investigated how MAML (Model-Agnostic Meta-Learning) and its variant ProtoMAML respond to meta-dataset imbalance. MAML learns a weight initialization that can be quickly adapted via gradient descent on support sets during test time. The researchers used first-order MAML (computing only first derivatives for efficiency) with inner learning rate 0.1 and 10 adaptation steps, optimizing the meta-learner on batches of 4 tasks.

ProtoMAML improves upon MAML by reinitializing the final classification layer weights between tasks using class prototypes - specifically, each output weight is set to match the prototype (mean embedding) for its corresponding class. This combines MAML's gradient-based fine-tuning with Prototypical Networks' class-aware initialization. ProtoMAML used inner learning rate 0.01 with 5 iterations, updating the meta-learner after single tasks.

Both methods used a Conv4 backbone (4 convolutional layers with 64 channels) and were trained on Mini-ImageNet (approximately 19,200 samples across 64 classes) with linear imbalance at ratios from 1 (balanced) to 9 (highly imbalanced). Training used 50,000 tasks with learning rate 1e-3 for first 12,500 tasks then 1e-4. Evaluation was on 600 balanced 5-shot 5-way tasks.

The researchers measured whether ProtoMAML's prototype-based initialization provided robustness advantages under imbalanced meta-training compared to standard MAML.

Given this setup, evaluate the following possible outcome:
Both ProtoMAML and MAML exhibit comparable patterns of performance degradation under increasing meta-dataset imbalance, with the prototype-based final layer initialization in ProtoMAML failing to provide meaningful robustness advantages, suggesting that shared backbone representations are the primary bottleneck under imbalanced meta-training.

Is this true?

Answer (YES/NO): NO